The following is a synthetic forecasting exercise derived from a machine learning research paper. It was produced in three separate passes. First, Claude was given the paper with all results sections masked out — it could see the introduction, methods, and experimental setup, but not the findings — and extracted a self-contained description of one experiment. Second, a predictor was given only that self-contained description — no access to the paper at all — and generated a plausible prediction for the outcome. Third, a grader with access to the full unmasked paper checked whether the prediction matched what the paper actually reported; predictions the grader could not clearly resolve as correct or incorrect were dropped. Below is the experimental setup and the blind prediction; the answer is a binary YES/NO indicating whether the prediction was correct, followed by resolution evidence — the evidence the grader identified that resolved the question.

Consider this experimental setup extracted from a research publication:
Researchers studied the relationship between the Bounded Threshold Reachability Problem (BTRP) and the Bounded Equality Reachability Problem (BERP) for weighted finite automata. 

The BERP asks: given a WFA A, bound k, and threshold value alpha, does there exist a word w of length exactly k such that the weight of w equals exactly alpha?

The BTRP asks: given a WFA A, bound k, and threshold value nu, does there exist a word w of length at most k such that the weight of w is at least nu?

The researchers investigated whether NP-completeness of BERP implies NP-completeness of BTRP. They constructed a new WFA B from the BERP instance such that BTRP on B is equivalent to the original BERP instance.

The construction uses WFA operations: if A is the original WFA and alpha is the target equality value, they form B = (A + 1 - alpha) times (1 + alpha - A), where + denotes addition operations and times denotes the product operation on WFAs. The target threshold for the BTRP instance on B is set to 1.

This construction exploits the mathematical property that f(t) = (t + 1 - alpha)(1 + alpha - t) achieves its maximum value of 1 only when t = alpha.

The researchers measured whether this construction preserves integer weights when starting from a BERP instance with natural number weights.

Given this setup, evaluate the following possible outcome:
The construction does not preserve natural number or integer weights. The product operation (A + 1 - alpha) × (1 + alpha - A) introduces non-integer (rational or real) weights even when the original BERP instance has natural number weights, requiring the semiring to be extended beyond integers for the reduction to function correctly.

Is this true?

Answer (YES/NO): NO